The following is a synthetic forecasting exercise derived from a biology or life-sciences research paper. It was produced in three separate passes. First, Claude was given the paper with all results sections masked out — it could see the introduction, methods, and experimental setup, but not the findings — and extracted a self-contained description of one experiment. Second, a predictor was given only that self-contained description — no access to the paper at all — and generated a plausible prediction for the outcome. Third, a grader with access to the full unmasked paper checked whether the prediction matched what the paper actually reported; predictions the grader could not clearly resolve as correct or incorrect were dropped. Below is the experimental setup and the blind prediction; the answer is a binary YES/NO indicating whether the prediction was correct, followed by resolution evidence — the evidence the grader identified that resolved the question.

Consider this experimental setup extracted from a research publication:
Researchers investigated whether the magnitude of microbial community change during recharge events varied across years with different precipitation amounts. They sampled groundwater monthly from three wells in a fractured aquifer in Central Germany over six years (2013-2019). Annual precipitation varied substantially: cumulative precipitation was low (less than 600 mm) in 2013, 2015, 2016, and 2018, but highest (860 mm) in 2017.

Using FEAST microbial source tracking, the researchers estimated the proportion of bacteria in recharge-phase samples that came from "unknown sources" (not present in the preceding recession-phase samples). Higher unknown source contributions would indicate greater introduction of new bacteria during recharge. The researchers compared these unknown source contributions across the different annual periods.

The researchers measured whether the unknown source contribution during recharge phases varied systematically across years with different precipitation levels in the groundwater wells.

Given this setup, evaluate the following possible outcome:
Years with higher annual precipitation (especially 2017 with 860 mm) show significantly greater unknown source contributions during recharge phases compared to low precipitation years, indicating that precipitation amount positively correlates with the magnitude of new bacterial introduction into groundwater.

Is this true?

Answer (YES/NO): NO